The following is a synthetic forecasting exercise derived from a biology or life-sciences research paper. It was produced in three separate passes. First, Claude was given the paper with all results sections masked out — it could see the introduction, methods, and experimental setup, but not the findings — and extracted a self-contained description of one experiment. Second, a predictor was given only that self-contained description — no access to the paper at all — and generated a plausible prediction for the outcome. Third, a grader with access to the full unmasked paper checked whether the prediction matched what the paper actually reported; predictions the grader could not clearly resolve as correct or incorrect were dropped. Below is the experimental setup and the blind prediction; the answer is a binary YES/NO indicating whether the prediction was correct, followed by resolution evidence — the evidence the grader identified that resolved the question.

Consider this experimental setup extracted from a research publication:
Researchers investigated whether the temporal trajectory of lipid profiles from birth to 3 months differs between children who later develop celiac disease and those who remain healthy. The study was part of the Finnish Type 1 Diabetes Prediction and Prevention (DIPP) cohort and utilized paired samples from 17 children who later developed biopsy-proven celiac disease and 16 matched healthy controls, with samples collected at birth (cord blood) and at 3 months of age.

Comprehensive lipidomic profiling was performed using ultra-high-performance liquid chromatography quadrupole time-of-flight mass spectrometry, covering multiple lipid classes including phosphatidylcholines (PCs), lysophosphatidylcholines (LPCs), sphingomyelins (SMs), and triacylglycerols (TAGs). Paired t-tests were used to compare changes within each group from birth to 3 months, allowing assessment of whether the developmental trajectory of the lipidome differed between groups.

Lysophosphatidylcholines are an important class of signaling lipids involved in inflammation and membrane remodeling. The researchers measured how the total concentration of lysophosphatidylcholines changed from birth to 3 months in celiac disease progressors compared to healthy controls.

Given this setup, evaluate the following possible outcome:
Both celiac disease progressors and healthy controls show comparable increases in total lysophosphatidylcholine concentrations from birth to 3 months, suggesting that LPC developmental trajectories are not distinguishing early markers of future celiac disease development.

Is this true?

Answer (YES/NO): NO